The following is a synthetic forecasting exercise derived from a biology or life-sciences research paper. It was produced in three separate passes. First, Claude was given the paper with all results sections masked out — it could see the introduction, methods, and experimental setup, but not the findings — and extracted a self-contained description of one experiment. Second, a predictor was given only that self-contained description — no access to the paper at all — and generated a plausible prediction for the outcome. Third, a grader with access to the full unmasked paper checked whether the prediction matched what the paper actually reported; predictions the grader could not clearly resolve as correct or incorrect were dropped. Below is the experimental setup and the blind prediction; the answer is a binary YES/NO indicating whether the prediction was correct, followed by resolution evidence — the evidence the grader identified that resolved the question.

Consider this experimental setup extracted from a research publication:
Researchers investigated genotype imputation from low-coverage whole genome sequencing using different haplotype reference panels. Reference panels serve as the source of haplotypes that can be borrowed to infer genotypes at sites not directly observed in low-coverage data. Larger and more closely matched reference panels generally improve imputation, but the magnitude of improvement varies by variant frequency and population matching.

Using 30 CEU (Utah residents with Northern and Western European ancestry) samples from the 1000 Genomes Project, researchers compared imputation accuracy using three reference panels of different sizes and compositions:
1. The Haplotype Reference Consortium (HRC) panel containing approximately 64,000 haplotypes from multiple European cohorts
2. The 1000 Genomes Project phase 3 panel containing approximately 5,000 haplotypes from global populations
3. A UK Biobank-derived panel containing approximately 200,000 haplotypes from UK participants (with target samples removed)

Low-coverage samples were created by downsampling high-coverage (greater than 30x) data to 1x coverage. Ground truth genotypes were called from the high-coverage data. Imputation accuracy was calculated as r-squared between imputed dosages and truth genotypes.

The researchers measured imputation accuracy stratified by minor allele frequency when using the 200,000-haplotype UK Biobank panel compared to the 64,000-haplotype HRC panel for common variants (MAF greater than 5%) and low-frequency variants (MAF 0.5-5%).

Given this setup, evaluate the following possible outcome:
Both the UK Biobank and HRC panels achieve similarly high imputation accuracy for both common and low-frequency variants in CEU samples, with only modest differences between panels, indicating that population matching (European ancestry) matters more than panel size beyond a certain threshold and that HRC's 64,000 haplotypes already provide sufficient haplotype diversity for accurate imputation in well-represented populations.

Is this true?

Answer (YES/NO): NO